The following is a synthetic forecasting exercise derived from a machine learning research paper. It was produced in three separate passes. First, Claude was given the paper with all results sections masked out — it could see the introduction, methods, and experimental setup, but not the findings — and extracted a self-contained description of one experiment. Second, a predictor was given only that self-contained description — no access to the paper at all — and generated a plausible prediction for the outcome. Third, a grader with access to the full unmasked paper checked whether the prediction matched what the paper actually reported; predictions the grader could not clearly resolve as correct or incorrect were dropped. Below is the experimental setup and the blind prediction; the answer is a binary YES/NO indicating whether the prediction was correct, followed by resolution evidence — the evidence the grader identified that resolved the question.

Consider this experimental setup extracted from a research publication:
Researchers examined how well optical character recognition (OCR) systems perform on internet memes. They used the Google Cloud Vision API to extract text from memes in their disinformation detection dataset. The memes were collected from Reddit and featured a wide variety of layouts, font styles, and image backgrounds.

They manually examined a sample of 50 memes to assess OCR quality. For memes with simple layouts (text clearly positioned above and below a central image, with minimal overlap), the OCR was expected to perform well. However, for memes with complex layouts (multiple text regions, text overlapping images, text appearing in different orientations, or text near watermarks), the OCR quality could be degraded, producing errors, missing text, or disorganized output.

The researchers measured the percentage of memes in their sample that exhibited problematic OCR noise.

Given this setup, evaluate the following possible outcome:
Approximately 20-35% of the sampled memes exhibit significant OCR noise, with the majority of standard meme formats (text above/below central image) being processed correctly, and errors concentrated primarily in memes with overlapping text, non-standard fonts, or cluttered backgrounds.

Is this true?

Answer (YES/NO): NO